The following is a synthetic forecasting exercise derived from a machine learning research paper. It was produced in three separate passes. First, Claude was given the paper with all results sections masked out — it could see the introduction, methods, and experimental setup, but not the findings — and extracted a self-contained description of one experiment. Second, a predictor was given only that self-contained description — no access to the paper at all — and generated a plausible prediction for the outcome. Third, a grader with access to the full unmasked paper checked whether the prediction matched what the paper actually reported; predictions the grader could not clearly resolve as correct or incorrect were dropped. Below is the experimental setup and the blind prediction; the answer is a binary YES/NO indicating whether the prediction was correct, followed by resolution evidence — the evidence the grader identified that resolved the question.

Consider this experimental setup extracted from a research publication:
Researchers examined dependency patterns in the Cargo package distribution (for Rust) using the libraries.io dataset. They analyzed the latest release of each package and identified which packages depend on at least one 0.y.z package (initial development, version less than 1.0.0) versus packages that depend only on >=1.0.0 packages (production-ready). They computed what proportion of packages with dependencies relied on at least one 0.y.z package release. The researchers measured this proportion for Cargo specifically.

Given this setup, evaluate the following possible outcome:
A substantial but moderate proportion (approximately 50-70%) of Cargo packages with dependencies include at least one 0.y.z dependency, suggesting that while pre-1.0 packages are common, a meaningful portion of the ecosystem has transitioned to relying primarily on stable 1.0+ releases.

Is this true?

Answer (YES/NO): NO